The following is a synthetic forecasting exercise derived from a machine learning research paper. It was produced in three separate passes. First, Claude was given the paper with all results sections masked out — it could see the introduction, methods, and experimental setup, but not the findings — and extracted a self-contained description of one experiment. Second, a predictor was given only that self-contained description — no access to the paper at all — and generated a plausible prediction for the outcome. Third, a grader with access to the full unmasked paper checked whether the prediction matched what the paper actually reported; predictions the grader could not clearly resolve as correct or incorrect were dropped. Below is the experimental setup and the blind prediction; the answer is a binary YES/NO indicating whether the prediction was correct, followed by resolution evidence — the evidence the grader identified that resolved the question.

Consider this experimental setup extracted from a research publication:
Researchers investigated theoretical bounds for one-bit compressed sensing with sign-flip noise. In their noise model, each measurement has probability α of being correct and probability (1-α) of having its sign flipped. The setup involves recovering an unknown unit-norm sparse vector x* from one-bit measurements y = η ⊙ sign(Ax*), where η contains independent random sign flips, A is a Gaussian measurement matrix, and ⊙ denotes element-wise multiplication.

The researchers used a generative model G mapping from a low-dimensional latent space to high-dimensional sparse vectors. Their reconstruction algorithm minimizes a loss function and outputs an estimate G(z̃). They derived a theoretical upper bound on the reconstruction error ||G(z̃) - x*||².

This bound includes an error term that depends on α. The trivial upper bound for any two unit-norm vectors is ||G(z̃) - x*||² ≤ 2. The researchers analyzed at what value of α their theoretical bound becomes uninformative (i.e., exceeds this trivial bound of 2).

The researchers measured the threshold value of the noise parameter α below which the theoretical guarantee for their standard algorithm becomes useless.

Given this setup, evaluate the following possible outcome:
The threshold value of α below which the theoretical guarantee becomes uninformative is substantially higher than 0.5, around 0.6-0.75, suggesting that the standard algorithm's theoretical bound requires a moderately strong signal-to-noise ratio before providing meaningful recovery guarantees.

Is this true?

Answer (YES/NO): YES